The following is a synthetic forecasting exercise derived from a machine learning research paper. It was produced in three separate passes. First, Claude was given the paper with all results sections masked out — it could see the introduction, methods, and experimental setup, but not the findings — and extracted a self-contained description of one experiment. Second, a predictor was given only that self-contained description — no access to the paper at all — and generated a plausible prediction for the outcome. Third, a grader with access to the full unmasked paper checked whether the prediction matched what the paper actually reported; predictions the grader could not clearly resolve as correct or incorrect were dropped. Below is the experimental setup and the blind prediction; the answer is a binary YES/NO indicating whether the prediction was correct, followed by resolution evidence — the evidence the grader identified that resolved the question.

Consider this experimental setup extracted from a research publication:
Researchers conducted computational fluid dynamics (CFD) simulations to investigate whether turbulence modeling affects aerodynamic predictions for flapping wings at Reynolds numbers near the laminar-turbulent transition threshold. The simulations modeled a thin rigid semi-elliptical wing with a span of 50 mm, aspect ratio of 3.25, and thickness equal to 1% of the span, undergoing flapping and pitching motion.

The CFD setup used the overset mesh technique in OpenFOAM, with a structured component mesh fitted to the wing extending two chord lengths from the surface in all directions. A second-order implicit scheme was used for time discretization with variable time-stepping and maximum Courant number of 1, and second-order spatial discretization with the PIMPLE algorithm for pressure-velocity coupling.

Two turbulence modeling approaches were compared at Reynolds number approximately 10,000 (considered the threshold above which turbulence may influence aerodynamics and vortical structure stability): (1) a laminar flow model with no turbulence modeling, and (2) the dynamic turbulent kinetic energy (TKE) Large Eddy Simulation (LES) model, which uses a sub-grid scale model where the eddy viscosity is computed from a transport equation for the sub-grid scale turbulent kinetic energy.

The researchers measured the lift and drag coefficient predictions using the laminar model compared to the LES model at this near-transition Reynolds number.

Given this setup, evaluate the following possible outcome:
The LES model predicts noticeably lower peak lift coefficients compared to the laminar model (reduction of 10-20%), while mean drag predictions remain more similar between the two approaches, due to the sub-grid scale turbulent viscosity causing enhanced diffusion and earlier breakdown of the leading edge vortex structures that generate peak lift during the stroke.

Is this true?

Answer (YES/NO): NO